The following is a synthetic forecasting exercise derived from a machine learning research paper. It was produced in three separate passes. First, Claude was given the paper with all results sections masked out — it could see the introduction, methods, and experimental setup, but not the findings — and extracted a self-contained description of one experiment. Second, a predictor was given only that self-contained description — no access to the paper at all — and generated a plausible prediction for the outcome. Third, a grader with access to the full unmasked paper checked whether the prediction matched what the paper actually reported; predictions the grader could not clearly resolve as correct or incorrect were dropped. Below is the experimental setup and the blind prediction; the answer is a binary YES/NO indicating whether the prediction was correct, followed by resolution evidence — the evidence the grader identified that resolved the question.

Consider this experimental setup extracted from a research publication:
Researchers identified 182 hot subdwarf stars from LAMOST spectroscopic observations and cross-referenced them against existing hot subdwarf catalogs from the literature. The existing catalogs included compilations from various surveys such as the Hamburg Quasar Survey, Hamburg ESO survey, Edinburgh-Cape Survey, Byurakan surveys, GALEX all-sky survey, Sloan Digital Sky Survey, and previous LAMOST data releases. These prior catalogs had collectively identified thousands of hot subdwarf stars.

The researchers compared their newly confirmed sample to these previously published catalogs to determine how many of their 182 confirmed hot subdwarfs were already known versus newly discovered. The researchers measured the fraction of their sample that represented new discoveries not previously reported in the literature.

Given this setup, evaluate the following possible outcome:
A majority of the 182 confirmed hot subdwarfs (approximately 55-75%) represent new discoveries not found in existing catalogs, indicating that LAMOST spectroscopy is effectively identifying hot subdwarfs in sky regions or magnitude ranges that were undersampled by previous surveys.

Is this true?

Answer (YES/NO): YES